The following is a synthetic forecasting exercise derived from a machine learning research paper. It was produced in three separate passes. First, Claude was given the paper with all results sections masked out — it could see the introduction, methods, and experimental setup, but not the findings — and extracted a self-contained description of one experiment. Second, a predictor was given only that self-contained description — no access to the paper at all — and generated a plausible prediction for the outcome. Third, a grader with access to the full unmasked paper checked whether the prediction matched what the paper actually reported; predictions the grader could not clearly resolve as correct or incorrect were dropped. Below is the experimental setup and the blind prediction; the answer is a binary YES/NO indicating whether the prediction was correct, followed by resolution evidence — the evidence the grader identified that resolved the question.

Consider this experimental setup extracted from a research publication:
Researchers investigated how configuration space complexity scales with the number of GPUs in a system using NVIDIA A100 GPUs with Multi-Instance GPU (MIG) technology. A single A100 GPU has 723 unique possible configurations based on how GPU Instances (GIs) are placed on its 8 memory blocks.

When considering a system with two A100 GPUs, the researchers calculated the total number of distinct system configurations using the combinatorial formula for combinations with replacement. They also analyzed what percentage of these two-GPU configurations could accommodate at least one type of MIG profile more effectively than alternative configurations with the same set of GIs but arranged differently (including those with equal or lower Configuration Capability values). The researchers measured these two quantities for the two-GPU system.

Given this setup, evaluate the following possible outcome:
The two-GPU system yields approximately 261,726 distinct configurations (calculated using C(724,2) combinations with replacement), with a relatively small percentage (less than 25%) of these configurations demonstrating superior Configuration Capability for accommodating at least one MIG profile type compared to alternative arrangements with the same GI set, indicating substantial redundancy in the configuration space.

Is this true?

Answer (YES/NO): NO